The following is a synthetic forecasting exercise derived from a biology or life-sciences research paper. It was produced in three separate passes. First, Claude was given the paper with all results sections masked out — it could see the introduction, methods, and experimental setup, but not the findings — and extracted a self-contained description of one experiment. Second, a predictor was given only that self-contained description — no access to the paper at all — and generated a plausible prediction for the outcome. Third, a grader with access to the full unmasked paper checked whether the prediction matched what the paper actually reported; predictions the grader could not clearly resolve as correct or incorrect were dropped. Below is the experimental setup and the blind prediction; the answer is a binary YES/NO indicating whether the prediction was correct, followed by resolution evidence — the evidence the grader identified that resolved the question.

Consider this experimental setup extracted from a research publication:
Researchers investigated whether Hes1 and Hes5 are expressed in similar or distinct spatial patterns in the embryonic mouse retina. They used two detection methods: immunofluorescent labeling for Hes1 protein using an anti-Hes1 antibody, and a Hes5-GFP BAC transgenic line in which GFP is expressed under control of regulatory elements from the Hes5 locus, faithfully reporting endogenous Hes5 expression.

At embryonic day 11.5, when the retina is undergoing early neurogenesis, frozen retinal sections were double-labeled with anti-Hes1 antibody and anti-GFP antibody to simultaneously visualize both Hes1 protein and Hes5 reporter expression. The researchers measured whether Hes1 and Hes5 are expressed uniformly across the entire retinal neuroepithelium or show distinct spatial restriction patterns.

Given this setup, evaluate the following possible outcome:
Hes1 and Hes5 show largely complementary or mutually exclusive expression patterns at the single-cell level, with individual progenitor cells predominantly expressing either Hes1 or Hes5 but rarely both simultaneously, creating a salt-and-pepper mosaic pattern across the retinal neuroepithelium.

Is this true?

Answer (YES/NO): NO